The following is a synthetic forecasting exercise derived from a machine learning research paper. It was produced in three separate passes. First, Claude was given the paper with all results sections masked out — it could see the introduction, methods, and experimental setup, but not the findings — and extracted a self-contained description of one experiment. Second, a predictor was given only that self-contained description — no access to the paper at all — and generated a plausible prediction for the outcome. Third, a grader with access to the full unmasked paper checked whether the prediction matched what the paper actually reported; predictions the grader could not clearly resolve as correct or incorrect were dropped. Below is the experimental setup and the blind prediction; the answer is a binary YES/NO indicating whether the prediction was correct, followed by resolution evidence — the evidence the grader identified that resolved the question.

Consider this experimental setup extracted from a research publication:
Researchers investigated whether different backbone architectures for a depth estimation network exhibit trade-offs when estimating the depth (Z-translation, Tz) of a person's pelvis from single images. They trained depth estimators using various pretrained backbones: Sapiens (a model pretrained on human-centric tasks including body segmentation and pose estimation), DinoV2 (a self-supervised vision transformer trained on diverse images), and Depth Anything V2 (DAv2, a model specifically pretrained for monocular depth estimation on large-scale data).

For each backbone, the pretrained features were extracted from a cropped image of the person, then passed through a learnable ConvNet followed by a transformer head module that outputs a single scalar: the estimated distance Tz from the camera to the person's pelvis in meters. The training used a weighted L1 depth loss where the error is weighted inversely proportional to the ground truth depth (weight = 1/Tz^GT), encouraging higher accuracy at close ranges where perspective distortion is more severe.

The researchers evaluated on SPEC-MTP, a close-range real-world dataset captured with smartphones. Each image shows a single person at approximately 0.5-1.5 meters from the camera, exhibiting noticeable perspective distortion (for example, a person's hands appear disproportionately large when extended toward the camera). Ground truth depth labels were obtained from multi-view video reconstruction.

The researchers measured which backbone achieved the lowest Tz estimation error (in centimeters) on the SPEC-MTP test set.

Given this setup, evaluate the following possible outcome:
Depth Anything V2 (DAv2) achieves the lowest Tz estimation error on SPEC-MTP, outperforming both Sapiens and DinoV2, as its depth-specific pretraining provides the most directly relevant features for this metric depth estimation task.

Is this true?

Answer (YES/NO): YES